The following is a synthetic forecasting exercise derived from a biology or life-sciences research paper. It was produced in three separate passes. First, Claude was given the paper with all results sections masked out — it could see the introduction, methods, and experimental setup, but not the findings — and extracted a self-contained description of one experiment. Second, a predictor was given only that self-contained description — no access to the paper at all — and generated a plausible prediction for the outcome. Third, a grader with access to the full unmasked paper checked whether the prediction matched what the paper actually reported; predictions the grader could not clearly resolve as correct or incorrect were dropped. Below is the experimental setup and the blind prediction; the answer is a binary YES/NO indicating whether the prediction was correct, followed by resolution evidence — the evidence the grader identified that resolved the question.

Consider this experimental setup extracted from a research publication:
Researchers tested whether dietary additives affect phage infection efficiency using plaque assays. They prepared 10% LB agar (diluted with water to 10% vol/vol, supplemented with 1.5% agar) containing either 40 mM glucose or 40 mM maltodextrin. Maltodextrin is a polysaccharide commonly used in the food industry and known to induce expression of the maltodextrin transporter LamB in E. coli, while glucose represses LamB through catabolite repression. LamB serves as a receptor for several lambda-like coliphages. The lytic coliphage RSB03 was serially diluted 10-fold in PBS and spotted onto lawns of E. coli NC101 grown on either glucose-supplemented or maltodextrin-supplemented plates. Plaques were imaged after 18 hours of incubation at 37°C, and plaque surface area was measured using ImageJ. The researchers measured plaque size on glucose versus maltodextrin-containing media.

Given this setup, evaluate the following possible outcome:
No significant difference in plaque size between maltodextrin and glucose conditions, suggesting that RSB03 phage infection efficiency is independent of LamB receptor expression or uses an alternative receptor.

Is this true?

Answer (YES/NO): NO